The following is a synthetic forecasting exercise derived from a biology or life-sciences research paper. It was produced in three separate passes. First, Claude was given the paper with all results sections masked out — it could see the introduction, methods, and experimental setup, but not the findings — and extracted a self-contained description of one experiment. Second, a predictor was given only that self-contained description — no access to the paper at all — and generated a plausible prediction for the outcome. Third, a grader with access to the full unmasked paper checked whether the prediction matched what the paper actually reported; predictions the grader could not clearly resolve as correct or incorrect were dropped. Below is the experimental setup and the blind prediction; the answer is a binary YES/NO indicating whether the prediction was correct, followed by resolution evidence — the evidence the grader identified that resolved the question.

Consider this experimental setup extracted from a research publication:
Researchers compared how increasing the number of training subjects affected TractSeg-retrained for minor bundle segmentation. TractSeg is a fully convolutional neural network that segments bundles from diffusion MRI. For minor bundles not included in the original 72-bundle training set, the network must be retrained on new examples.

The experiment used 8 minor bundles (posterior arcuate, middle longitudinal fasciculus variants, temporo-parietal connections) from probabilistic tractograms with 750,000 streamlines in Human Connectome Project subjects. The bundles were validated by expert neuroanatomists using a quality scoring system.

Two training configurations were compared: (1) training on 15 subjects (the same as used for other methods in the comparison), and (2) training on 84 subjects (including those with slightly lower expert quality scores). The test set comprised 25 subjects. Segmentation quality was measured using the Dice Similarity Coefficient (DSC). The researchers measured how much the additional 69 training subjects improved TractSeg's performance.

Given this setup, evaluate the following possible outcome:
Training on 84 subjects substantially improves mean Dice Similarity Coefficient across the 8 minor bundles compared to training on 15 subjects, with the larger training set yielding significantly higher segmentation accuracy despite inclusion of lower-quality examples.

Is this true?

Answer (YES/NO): NO